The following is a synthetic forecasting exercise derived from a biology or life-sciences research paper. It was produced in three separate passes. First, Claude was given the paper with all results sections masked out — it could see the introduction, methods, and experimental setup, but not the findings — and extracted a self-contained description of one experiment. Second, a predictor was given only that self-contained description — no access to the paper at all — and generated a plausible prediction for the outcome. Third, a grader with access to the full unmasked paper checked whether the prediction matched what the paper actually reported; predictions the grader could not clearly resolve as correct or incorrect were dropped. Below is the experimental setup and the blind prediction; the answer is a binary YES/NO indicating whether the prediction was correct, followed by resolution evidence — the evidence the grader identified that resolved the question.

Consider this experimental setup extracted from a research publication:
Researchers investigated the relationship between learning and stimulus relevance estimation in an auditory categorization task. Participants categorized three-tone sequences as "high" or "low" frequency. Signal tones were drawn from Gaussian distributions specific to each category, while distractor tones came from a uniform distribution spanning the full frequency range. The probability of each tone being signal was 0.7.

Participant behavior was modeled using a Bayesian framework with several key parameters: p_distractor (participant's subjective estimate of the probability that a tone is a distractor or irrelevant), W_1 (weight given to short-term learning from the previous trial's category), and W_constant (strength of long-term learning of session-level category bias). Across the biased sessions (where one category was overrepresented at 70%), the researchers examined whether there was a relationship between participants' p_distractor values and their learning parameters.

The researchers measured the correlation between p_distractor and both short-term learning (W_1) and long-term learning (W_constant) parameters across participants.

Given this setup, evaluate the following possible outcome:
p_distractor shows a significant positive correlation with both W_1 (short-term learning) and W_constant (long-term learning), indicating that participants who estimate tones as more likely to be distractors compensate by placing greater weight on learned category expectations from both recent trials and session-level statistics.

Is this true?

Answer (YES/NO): NO